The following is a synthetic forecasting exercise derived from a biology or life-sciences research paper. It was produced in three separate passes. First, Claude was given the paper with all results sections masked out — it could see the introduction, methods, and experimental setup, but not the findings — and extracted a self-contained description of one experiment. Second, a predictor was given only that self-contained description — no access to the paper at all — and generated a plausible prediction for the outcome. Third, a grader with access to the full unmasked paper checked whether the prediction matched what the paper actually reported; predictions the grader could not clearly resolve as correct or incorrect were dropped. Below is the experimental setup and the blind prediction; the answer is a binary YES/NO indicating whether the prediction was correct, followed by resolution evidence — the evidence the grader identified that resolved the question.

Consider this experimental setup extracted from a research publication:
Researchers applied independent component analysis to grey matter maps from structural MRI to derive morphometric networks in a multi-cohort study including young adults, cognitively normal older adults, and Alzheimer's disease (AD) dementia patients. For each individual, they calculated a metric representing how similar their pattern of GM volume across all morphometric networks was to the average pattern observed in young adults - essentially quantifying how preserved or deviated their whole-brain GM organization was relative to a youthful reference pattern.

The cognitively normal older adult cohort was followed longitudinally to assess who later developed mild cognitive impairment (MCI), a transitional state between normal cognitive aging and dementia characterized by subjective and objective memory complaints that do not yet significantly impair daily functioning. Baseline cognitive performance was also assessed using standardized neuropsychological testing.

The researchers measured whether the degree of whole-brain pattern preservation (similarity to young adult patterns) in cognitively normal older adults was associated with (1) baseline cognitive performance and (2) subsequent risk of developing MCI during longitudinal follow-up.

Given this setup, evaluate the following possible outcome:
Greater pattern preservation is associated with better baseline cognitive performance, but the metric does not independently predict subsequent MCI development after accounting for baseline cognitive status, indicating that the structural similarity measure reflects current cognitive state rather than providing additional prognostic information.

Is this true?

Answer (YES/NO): NO